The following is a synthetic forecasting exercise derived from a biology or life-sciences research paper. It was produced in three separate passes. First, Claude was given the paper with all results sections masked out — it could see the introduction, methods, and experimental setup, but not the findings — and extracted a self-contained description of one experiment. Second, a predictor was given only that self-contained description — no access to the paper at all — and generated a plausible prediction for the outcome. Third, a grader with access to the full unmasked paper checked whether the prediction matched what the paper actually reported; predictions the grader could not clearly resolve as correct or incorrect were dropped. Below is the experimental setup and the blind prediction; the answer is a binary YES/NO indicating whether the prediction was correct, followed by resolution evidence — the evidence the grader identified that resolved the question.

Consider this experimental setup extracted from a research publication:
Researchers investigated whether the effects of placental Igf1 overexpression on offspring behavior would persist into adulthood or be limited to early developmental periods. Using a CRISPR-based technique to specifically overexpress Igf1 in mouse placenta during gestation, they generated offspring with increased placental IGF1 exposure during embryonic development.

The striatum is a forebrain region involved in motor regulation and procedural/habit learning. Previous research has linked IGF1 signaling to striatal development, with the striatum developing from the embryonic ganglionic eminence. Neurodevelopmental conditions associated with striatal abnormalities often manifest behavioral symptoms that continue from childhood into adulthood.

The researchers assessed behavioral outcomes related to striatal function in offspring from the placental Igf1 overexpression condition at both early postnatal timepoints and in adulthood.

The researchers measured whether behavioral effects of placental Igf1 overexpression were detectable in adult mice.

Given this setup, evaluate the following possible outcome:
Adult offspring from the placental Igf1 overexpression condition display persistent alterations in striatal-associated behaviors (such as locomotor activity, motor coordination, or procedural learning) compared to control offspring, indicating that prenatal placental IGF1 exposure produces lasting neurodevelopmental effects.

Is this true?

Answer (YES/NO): YES